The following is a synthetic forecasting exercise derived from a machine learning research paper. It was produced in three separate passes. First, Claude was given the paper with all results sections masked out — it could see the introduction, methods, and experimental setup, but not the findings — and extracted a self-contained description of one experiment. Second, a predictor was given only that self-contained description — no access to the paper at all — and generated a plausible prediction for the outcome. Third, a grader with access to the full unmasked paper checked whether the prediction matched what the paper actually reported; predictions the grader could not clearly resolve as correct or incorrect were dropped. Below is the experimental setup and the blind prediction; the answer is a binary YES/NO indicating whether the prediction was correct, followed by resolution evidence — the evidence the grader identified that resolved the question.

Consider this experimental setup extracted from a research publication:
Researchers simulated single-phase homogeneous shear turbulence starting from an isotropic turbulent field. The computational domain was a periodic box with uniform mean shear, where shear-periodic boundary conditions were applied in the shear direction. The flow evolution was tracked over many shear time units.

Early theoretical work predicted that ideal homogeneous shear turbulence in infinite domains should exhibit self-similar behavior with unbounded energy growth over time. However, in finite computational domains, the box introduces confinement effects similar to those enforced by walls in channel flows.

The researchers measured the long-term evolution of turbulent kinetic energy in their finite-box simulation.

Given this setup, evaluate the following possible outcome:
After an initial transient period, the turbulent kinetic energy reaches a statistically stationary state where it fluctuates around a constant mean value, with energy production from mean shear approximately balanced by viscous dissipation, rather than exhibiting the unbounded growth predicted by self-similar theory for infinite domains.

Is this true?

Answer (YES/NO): YES